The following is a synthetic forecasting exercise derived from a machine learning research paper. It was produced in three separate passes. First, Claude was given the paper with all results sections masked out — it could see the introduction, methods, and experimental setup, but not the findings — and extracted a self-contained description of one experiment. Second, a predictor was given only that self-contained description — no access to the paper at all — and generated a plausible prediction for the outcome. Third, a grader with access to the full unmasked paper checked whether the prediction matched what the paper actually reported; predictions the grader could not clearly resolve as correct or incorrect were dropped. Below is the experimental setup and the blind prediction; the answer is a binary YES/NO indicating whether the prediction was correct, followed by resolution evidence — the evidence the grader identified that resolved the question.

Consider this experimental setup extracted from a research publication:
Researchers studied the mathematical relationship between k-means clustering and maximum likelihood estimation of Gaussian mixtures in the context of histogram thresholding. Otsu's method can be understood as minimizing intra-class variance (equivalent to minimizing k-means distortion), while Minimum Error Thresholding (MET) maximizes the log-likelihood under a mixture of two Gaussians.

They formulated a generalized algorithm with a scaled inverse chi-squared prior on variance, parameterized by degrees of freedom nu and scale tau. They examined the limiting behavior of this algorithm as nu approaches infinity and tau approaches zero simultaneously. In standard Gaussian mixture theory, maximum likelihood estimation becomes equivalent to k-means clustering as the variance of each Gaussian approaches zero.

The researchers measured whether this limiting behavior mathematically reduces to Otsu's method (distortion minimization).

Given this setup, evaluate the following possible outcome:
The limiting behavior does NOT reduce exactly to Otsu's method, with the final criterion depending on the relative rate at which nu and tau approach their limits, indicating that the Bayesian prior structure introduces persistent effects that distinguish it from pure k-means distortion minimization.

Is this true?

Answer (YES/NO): NO